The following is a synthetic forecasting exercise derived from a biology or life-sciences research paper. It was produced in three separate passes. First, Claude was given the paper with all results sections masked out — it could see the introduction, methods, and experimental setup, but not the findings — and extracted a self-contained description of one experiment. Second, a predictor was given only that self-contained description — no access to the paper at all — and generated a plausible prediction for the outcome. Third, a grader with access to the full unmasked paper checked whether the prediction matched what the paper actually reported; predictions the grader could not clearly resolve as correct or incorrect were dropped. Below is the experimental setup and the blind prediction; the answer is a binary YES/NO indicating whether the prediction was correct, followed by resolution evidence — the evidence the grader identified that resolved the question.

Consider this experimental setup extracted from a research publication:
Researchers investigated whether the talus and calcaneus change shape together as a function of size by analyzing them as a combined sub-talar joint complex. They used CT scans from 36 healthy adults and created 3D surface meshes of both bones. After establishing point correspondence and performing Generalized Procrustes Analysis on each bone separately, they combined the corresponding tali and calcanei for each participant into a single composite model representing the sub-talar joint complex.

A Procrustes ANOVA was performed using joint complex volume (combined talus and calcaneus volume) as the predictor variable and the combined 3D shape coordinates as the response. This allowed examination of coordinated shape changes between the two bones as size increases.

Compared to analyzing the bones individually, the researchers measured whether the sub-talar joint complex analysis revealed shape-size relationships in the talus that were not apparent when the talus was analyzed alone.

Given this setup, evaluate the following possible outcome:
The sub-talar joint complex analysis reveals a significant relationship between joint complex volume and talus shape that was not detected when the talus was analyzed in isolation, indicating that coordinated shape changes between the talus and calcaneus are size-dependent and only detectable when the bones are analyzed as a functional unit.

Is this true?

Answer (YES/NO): YES